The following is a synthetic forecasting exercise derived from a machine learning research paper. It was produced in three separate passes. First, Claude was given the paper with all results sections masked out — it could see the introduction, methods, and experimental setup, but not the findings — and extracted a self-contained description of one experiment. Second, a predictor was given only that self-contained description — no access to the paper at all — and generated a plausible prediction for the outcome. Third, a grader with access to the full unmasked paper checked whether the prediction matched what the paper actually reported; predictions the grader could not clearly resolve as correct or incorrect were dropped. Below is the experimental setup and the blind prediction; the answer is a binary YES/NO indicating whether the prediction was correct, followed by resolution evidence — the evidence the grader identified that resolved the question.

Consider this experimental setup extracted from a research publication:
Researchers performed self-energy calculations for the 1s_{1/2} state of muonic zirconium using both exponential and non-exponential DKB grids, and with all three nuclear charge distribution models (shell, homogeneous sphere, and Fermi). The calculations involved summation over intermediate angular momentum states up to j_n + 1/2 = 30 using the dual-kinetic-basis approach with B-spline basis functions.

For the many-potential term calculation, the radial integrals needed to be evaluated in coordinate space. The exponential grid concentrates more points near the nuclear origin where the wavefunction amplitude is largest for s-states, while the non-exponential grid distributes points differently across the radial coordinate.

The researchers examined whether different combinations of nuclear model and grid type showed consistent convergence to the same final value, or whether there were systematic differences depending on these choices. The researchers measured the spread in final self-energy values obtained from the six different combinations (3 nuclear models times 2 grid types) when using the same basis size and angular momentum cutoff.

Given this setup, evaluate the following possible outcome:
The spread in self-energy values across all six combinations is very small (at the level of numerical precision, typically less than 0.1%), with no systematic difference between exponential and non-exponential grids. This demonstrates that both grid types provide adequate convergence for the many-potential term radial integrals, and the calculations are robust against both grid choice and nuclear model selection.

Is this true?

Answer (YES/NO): NO